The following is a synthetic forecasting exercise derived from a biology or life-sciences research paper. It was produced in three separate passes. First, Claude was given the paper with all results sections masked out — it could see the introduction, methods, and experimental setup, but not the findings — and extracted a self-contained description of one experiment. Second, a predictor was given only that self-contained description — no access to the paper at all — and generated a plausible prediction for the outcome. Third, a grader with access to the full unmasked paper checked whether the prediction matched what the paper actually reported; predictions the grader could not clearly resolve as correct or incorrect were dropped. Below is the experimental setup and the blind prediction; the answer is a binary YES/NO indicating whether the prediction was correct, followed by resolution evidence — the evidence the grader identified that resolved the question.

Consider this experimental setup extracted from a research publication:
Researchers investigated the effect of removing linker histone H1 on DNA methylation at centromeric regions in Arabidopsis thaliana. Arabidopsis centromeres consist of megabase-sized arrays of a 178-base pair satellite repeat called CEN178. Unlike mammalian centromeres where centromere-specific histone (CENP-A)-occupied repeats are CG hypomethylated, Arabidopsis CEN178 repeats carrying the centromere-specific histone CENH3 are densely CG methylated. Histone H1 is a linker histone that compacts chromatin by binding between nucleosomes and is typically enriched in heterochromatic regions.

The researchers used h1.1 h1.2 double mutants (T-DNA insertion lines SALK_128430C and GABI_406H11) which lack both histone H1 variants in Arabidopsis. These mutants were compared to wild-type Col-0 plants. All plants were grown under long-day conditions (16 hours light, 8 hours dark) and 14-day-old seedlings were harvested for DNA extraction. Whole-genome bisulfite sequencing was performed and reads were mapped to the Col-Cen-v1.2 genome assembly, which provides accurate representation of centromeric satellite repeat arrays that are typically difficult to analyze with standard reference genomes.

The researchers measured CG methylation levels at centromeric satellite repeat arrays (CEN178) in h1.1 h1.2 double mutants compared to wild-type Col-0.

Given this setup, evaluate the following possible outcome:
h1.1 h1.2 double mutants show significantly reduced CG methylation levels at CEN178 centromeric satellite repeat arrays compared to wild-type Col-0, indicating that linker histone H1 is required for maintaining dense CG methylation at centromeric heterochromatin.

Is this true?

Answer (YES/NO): NO